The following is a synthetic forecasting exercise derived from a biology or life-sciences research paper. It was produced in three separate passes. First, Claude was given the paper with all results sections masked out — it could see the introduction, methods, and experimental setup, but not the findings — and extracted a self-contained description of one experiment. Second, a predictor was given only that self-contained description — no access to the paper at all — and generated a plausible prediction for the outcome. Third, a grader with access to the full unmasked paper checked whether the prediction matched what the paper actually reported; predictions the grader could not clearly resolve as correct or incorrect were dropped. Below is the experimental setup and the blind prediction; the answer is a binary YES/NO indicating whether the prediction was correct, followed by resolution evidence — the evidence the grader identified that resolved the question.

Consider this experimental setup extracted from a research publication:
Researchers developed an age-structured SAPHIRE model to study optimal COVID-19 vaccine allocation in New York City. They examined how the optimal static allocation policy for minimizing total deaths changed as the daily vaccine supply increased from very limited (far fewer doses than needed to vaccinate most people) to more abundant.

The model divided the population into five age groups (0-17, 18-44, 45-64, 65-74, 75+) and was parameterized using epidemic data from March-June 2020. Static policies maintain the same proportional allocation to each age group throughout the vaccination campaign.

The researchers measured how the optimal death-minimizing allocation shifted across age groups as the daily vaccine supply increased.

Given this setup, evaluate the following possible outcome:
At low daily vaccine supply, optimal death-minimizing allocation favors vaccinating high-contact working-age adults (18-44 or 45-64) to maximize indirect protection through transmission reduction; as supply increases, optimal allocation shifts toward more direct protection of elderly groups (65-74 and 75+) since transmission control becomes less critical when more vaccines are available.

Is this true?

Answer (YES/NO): NO